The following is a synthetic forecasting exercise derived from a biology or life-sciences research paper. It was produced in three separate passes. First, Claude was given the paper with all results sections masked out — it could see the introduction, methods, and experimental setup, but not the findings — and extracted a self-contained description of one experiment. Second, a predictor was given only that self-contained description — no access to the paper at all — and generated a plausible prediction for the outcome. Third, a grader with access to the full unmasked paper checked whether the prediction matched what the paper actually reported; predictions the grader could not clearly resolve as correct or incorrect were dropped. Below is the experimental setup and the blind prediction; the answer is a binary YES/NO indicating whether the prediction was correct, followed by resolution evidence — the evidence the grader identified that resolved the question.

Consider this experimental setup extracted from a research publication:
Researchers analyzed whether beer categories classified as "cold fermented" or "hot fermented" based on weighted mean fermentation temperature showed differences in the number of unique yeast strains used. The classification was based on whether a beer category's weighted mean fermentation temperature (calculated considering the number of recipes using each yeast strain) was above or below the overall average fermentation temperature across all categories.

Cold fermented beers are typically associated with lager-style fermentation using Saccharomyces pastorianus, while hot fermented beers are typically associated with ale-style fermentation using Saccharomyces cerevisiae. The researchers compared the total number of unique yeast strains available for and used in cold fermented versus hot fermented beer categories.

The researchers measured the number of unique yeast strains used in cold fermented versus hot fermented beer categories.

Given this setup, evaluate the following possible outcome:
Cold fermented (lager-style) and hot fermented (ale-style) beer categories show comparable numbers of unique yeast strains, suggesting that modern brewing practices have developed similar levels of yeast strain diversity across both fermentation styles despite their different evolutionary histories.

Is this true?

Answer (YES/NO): NO